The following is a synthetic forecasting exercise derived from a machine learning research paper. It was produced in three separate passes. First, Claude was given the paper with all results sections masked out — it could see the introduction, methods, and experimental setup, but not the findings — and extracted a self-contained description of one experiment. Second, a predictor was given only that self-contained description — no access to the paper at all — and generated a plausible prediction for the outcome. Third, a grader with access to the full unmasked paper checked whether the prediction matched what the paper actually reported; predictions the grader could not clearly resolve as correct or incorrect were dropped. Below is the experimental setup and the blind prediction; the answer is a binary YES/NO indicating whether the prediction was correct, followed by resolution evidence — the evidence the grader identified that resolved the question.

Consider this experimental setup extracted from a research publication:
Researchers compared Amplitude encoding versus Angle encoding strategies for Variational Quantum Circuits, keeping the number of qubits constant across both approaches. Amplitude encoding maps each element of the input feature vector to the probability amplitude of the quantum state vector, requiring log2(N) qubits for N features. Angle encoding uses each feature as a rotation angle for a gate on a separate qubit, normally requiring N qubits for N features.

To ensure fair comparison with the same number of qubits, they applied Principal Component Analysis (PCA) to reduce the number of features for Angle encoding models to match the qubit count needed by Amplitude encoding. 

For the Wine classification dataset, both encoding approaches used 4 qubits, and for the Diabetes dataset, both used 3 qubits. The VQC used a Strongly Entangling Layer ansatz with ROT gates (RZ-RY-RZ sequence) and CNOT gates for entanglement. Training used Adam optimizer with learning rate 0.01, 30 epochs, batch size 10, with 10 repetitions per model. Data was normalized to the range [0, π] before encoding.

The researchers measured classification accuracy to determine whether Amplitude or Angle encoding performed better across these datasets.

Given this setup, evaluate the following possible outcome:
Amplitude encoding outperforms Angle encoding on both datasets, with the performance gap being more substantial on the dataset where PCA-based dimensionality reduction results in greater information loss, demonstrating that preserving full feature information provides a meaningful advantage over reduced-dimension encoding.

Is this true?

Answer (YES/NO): NO